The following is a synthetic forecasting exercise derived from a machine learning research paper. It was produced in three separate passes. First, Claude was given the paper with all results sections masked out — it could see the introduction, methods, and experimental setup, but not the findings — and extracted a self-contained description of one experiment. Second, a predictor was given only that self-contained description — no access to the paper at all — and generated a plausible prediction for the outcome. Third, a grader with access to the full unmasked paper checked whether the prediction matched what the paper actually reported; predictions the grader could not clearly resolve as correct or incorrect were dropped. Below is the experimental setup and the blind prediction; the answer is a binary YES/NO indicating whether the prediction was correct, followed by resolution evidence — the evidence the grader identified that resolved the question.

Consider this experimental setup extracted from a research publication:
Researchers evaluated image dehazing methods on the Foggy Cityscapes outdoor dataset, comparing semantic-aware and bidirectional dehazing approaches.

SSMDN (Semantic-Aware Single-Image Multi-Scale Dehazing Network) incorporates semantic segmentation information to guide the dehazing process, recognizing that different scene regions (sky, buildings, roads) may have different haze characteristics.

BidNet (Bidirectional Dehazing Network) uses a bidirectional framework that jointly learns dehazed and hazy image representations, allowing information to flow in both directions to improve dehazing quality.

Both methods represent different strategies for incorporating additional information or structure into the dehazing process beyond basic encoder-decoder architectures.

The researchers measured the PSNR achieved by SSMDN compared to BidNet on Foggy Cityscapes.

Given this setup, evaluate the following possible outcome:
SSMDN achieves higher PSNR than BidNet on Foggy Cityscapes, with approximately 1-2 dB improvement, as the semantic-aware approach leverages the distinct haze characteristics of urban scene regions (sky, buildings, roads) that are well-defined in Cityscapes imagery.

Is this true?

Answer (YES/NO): NO